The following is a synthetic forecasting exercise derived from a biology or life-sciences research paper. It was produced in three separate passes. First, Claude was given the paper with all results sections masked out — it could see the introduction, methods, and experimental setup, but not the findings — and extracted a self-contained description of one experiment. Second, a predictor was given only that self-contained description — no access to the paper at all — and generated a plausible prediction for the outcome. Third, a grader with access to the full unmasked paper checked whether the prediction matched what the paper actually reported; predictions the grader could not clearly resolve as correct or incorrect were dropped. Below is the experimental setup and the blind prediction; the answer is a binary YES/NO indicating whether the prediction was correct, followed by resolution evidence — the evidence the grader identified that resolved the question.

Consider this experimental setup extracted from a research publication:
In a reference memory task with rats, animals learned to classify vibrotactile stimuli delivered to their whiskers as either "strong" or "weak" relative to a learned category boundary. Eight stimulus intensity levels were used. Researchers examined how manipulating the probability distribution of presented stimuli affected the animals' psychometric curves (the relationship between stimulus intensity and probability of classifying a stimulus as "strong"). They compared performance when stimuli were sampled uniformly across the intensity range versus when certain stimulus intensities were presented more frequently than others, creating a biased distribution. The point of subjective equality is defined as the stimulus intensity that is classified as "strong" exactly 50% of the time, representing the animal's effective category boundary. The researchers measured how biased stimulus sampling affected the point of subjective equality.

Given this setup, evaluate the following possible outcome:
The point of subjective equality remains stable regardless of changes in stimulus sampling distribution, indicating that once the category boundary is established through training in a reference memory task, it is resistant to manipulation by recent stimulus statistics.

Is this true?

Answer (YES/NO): NO